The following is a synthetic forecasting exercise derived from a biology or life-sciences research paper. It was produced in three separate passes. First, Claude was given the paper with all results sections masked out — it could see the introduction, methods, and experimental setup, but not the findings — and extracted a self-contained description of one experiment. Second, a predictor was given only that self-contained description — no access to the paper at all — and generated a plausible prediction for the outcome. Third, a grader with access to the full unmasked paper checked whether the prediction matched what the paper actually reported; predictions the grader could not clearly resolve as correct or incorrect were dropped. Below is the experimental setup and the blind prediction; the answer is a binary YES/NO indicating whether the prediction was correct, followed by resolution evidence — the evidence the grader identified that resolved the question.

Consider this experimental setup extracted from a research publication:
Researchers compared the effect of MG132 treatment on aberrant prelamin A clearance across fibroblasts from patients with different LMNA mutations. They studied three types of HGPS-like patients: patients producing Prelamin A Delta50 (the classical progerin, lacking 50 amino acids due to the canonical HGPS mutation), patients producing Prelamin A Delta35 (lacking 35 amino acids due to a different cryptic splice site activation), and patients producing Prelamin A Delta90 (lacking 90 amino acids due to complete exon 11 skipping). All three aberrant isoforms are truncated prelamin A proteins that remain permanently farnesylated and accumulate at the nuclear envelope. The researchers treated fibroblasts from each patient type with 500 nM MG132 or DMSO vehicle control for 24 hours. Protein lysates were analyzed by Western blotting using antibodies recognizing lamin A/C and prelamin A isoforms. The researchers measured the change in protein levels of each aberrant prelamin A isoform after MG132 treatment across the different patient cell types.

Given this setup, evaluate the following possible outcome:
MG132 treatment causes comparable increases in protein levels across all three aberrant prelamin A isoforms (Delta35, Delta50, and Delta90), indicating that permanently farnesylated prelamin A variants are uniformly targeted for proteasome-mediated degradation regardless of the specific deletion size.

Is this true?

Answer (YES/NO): NO